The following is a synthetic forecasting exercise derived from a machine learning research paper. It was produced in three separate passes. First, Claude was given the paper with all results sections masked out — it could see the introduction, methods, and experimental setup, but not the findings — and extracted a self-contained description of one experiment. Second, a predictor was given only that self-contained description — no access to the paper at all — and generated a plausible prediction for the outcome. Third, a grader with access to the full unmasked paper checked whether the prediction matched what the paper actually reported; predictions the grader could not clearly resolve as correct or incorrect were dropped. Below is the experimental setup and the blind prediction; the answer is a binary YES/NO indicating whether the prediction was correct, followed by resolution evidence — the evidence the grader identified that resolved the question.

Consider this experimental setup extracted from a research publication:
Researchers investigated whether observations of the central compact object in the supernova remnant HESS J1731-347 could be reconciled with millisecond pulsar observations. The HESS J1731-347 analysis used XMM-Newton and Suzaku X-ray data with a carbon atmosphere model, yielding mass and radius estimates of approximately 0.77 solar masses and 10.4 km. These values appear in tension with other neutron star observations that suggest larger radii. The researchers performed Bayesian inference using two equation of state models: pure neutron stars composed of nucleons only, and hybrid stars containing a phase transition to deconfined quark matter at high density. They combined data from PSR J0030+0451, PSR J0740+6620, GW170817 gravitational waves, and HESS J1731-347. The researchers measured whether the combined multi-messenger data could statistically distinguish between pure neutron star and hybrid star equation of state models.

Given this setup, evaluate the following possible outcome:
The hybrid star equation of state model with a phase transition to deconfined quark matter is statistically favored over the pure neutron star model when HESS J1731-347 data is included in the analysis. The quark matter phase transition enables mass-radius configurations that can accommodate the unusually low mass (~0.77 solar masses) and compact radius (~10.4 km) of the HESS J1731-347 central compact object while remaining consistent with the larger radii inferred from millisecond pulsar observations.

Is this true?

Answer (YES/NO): NO